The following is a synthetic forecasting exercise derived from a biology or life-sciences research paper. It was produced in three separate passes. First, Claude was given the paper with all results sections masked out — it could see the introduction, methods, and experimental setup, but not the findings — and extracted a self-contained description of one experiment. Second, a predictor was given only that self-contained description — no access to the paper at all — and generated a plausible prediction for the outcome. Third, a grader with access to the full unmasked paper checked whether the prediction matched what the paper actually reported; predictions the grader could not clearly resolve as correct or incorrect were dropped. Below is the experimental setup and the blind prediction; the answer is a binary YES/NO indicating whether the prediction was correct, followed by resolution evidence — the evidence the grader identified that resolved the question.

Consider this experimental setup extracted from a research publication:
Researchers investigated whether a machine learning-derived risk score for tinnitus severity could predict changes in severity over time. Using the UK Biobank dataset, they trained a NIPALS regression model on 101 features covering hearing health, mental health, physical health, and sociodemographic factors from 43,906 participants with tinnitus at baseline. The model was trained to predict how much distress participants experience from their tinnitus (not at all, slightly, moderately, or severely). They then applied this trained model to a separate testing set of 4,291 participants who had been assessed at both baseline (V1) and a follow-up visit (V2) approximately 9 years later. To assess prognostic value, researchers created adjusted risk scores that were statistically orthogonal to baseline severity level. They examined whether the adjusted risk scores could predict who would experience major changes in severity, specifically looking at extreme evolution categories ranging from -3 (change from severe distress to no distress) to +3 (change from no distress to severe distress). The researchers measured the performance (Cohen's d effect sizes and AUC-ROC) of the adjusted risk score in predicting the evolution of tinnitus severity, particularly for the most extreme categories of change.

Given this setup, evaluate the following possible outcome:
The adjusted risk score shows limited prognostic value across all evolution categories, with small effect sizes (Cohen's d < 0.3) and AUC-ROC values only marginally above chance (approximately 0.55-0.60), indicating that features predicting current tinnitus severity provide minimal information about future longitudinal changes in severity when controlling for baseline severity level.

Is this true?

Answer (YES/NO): NO